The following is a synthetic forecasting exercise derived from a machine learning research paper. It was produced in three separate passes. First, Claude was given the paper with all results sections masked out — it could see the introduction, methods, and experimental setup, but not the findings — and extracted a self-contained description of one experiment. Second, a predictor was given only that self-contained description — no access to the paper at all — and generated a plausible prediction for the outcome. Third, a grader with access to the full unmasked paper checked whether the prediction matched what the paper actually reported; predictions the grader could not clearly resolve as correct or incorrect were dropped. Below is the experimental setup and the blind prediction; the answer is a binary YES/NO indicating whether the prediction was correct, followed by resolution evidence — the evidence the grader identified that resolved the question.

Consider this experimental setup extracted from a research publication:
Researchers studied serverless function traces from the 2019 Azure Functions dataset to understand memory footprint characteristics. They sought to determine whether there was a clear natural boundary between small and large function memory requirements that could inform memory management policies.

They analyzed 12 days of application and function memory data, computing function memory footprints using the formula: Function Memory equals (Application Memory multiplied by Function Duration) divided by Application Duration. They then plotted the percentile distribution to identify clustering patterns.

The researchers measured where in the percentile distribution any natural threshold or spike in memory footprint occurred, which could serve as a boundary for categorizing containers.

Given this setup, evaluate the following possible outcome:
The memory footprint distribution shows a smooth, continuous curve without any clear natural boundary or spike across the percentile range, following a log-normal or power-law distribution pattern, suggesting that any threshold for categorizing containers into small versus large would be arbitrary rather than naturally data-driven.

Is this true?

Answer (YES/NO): NO